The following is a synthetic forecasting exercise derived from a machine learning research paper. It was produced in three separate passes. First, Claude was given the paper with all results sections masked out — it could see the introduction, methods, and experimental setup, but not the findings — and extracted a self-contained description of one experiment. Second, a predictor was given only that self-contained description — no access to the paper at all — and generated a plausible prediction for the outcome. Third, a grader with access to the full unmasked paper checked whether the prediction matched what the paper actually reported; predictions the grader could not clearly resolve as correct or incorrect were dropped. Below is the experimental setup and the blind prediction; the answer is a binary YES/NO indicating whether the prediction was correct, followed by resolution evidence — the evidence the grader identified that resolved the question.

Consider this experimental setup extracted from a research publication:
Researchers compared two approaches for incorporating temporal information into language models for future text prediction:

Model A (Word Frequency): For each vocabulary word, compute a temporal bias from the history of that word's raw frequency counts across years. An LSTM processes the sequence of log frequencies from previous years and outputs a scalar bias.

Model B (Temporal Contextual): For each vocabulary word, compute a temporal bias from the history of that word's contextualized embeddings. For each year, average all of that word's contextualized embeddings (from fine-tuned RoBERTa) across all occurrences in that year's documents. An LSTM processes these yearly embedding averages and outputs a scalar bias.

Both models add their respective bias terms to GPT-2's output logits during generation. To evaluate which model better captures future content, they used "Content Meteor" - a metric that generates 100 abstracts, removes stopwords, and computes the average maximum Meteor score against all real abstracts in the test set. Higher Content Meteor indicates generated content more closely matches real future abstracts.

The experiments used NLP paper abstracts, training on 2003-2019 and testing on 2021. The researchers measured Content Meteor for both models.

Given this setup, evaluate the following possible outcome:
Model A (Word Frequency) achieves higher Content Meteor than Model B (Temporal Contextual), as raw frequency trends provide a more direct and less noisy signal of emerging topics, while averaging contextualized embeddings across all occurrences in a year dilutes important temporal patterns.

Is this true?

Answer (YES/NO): YES